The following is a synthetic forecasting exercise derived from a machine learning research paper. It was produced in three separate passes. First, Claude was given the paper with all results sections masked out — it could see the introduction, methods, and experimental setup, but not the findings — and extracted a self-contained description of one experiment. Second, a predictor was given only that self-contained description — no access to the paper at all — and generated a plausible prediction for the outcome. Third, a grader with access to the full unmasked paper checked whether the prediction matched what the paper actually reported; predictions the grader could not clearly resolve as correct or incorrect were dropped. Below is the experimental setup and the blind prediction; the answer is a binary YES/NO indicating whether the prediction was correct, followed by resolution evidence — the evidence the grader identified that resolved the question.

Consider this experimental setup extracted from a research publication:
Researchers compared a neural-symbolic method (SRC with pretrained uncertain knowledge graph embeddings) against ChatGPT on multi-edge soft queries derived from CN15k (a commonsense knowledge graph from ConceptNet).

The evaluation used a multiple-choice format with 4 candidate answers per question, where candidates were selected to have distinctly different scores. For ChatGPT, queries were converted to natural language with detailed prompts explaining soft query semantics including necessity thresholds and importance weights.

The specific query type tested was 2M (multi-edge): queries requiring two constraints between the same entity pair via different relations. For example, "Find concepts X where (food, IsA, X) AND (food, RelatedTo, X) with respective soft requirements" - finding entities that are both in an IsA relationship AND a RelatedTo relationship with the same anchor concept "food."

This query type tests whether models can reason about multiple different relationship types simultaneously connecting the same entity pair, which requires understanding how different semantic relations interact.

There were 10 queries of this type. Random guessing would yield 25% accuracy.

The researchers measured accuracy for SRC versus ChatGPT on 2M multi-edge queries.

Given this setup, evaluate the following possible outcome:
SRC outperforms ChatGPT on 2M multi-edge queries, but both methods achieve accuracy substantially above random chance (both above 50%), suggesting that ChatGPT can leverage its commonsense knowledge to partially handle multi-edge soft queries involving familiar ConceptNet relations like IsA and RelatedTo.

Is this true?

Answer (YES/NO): NO